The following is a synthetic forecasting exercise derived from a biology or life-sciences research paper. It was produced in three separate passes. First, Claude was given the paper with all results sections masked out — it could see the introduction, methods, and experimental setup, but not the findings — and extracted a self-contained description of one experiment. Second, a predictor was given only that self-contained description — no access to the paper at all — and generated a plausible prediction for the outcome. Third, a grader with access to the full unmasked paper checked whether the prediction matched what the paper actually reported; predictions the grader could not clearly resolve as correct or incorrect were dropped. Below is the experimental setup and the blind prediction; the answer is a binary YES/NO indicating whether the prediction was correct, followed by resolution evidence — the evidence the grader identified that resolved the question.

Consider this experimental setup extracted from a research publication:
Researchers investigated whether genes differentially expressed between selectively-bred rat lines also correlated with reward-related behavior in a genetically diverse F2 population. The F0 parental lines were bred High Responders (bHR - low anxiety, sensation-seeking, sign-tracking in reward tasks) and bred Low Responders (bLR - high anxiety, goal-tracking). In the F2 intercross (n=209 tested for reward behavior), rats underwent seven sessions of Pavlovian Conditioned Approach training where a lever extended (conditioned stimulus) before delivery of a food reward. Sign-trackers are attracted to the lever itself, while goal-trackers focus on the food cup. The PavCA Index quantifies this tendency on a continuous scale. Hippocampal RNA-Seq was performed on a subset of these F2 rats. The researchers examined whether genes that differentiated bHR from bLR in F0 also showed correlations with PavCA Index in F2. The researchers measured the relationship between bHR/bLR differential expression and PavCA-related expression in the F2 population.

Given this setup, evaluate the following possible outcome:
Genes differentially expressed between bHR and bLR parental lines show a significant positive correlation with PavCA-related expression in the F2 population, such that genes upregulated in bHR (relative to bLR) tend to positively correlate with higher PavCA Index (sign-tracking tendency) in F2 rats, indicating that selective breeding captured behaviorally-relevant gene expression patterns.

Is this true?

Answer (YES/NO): YES